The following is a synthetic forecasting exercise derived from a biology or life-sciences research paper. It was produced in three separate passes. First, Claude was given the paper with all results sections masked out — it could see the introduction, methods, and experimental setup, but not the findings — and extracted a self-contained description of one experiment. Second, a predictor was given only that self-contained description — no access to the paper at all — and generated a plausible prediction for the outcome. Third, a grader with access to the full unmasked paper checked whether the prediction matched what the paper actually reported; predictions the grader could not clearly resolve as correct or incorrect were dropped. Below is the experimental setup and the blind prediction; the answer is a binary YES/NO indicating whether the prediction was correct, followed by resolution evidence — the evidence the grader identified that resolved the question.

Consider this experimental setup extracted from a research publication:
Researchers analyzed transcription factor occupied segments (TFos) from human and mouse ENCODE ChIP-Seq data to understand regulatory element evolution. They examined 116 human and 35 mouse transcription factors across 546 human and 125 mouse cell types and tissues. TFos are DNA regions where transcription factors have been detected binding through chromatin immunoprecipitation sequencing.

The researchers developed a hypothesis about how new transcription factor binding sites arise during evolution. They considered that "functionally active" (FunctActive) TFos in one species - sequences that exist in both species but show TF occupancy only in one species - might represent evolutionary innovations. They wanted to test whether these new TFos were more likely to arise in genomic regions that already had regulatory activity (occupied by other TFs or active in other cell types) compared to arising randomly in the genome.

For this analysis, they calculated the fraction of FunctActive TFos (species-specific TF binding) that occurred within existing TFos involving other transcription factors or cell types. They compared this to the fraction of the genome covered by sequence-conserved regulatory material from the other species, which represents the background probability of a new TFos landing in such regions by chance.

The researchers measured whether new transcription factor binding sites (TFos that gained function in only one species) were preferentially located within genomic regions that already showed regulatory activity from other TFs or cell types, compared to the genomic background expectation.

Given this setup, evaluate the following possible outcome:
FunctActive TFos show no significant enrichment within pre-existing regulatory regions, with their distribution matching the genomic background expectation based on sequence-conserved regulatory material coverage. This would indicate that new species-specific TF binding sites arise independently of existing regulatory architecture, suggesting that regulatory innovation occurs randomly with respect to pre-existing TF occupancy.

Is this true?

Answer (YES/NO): NO